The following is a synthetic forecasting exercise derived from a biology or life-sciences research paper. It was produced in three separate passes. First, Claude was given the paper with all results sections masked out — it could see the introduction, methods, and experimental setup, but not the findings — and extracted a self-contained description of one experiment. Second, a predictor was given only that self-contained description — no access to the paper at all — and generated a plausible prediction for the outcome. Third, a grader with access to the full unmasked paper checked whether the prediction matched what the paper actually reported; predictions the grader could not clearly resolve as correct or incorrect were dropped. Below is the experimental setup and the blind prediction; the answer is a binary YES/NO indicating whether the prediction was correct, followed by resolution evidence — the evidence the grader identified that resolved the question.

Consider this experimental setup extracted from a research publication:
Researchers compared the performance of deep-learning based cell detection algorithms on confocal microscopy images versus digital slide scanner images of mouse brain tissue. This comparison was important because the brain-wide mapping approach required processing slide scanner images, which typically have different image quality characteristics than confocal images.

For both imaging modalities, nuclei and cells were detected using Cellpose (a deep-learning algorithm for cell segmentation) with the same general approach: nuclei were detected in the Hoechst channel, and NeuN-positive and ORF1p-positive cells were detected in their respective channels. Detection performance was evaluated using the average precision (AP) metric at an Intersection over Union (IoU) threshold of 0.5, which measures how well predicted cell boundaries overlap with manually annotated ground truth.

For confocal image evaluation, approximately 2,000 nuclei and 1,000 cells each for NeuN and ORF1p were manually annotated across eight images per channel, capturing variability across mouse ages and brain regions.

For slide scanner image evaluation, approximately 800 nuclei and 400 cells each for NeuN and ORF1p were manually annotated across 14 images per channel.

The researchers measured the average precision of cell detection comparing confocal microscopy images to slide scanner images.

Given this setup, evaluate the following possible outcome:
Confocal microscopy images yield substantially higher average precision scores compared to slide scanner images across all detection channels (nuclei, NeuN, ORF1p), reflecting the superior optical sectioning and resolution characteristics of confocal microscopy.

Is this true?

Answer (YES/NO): YES